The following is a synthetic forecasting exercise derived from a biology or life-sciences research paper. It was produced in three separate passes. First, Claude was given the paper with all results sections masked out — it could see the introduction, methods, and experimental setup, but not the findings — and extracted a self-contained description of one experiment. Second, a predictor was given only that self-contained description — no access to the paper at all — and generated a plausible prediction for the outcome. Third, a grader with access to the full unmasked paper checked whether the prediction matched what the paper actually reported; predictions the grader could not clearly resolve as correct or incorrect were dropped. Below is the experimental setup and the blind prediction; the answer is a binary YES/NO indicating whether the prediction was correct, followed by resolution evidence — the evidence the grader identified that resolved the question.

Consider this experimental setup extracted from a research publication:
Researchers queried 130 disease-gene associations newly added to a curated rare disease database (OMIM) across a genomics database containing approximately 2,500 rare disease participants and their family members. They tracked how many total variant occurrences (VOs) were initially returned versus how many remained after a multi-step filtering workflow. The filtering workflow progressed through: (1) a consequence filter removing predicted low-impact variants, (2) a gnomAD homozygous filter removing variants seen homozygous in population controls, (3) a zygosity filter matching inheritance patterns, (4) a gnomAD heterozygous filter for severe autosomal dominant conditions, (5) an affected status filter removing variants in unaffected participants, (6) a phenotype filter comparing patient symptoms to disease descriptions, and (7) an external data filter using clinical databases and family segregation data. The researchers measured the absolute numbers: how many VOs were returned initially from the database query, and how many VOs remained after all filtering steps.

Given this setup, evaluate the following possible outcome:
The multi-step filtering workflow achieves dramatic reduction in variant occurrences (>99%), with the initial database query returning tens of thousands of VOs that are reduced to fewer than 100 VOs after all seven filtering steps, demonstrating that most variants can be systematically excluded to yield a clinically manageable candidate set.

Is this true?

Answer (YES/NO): NO